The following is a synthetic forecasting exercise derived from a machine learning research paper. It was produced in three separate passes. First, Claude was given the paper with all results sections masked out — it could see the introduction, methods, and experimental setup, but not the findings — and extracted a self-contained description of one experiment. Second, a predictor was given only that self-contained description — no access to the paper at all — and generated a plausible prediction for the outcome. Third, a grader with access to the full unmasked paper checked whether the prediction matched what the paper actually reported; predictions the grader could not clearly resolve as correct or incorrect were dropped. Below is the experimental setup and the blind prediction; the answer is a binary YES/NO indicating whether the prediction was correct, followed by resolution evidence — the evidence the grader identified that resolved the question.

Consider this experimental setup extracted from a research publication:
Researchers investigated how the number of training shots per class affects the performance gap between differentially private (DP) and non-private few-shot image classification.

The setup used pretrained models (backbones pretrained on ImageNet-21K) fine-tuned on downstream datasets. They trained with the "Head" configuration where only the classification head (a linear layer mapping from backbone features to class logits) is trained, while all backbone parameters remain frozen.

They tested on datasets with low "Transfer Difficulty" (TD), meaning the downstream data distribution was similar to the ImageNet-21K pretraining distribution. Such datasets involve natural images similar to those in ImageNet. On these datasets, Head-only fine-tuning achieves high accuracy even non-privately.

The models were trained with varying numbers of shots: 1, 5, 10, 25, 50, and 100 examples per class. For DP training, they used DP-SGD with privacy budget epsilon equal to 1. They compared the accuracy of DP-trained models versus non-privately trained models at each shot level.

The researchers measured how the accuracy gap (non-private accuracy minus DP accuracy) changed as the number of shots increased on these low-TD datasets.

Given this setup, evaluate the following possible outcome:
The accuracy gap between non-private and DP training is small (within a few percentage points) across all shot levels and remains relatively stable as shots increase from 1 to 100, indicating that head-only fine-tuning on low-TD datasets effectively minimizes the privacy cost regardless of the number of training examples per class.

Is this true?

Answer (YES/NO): NO